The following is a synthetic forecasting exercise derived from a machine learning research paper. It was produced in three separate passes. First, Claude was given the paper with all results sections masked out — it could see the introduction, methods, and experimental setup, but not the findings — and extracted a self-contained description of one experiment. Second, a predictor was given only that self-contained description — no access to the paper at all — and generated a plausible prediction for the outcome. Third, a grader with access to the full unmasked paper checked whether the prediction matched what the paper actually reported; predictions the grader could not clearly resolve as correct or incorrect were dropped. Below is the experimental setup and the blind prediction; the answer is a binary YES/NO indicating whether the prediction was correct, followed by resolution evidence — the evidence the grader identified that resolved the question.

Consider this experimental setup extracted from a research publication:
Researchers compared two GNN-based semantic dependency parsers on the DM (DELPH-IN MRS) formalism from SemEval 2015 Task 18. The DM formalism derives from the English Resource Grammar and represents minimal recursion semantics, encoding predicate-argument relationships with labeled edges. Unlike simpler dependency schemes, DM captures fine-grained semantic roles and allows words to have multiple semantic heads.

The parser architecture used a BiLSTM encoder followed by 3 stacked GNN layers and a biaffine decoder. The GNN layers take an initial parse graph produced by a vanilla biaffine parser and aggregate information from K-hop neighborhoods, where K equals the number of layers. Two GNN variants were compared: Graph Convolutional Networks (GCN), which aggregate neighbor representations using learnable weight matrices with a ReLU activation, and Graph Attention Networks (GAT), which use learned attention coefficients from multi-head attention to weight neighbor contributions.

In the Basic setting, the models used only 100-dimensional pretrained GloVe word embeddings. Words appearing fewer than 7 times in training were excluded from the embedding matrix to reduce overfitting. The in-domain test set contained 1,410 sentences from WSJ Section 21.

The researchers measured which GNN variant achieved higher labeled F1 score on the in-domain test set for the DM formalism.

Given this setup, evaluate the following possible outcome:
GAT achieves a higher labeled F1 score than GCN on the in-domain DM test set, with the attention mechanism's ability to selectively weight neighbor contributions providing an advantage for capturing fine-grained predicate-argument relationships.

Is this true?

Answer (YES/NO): NO